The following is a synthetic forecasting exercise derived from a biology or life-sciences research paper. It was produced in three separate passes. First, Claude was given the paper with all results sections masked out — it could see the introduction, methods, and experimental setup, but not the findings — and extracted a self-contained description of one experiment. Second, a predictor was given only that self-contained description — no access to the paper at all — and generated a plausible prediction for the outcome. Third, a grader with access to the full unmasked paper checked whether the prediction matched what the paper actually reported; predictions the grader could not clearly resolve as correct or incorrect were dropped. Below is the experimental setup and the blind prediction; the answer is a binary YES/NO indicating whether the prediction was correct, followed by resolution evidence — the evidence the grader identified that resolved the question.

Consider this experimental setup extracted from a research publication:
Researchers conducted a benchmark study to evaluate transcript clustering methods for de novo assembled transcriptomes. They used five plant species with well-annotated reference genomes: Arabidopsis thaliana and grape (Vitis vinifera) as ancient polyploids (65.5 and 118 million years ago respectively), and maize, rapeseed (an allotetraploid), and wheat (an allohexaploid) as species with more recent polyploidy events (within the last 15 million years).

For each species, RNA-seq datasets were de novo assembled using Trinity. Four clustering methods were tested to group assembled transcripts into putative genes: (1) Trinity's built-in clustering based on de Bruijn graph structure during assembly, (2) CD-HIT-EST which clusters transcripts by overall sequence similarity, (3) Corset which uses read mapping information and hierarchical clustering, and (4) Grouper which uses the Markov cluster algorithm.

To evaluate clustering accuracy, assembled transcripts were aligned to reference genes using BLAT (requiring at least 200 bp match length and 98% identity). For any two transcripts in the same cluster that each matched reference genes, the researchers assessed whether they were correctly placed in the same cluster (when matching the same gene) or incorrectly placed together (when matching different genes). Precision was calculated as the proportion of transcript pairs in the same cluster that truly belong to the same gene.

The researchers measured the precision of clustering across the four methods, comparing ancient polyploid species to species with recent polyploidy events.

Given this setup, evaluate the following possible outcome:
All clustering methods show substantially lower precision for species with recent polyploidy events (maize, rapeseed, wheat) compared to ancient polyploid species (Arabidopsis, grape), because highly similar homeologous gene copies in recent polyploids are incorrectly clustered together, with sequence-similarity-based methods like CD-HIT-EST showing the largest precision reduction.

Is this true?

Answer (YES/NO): NO